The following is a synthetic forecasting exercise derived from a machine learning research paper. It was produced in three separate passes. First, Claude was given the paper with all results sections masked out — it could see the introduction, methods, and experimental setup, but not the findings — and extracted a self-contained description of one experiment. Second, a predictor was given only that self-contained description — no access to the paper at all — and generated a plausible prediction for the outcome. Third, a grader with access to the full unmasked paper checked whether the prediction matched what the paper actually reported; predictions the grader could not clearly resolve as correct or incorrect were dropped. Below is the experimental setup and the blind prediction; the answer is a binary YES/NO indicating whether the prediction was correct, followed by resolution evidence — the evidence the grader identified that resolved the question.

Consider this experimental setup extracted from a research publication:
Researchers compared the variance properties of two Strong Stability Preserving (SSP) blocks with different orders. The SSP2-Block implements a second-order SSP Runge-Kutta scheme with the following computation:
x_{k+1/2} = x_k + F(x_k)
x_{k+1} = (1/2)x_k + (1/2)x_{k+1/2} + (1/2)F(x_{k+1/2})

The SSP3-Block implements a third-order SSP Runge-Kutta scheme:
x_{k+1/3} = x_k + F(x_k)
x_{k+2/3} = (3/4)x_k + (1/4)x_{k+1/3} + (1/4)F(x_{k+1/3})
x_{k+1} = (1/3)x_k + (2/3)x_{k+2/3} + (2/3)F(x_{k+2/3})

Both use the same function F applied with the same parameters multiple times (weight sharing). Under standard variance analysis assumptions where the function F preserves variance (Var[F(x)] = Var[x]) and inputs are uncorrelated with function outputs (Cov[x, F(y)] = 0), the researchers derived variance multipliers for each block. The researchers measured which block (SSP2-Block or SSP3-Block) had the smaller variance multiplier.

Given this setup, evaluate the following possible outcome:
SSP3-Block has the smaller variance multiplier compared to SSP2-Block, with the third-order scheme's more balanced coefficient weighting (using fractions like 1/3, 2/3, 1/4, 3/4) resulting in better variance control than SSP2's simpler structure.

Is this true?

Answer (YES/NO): YES